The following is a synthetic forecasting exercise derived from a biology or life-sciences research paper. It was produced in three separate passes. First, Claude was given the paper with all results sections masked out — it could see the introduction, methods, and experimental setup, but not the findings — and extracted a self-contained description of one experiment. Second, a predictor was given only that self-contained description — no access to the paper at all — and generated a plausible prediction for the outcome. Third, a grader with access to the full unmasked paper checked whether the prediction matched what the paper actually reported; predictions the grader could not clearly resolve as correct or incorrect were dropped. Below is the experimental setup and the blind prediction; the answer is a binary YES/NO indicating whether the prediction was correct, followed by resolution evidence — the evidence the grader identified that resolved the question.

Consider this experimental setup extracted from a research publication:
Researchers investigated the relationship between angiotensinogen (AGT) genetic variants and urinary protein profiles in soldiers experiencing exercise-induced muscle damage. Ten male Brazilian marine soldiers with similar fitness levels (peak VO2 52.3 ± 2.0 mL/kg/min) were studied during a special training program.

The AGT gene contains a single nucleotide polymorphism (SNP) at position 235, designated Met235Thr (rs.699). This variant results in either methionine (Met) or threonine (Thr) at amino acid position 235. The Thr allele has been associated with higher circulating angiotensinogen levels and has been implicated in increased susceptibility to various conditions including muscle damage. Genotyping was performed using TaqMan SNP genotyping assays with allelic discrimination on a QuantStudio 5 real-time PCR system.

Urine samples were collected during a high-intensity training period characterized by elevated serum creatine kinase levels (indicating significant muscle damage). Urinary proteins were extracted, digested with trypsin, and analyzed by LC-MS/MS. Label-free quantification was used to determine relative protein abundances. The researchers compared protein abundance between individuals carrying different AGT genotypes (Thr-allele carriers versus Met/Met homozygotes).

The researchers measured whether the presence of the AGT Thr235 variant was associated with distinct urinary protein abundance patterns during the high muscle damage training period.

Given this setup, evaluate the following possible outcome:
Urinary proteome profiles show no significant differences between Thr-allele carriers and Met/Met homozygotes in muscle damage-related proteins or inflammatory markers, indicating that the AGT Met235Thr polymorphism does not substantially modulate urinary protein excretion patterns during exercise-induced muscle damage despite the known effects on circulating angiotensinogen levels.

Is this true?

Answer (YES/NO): NO